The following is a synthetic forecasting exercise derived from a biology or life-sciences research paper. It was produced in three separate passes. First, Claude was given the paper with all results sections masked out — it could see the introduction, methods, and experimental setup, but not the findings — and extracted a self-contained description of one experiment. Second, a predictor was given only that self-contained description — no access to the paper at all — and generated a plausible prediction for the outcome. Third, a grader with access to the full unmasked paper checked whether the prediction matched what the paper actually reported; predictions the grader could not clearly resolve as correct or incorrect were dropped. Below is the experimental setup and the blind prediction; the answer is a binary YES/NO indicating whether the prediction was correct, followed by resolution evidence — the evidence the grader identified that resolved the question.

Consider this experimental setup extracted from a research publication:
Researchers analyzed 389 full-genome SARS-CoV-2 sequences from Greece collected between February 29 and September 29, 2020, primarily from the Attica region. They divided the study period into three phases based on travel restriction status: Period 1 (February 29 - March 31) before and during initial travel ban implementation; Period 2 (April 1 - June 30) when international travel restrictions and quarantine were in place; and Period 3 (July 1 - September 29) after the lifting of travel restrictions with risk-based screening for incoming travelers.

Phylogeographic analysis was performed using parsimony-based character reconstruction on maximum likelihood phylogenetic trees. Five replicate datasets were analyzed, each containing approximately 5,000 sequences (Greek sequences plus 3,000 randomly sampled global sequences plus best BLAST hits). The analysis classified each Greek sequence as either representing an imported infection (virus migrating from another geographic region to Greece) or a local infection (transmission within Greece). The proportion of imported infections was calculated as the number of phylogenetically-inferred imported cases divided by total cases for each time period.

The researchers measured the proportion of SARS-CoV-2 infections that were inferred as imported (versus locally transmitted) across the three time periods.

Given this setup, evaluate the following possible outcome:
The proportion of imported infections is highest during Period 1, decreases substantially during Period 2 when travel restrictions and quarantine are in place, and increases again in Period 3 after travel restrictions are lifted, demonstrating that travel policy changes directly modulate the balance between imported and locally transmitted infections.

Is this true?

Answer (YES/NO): NO